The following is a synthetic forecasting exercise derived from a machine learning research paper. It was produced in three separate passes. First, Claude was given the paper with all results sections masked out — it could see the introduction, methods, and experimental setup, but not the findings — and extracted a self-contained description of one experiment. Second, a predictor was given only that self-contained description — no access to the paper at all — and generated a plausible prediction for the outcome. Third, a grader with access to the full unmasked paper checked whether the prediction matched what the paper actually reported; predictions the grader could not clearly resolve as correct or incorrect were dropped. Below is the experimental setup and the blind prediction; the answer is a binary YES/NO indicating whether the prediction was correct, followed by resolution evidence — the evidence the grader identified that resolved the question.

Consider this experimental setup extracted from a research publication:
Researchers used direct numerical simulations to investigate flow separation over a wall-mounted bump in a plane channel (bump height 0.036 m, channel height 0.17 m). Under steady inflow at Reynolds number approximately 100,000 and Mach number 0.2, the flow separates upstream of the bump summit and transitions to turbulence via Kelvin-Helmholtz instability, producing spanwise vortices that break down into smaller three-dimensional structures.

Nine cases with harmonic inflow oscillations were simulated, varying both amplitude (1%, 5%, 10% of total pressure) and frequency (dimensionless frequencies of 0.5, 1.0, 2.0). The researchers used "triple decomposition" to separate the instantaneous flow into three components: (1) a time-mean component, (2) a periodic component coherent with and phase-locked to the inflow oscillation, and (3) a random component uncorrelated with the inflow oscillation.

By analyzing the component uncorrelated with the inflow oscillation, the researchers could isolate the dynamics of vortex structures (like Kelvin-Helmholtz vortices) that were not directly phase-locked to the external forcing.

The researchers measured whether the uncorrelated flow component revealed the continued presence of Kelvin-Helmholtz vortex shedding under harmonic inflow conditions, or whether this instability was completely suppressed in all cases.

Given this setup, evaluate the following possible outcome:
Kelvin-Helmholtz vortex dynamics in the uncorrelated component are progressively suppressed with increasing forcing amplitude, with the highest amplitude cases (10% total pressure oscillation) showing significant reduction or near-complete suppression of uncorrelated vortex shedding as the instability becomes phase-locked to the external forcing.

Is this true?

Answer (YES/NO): NO